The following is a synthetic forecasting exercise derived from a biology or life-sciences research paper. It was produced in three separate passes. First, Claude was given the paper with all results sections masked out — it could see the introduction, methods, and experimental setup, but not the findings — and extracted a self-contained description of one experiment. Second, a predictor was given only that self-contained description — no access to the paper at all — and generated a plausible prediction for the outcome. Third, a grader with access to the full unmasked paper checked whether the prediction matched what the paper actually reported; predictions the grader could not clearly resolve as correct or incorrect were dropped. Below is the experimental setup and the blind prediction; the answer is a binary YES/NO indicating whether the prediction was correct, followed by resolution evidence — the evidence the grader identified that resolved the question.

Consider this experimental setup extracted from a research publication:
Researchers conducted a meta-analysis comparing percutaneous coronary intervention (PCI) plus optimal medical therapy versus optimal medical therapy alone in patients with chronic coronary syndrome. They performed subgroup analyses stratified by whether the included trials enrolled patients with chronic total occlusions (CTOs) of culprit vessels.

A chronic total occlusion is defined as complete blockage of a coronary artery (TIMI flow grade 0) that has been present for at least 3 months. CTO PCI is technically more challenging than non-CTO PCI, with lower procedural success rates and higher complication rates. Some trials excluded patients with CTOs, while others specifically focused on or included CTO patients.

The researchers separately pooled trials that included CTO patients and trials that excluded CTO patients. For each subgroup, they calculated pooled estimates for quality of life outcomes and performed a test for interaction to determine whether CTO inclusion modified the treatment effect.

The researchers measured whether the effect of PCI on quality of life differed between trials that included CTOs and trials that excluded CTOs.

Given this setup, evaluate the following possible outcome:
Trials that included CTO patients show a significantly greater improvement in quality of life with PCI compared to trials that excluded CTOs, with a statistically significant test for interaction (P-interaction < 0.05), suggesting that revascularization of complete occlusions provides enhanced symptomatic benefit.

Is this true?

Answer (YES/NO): NO